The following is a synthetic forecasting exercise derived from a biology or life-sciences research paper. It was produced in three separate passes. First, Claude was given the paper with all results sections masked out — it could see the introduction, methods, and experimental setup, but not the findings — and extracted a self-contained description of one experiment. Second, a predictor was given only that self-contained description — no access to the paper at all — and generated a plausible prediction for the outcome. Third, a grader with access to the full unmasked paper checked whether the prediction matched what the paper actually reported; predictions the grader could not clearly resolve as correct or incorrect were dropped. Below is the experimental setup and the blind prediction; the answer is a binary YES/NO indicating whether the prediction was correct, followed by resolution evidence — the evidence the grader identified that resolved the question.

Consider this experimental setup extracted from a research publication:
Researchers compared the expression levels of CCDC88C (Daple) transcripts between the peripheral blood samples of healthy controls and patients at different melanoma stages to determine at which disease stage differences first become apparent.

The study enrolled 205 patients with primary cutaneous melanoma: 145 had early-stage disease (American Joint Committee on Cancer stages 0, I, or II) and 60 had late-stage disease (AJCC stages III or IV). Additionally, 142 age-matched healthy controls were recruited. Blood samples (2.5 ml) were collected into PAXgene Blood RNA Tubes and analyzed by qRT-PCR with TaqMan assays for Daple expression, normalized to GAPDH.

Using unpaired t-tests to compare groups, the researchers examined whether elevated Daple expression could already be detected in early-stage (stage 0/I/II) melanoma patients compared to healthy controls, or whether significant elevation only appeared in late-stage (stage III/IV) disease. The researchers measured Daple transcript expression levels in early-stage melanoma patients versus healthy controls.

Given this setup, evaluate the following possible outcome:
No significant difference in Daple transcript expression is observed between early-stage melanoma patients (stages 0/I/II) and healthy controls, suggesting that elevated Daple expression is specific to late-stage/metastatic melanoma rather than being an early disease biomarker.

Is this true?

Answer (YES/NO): NO